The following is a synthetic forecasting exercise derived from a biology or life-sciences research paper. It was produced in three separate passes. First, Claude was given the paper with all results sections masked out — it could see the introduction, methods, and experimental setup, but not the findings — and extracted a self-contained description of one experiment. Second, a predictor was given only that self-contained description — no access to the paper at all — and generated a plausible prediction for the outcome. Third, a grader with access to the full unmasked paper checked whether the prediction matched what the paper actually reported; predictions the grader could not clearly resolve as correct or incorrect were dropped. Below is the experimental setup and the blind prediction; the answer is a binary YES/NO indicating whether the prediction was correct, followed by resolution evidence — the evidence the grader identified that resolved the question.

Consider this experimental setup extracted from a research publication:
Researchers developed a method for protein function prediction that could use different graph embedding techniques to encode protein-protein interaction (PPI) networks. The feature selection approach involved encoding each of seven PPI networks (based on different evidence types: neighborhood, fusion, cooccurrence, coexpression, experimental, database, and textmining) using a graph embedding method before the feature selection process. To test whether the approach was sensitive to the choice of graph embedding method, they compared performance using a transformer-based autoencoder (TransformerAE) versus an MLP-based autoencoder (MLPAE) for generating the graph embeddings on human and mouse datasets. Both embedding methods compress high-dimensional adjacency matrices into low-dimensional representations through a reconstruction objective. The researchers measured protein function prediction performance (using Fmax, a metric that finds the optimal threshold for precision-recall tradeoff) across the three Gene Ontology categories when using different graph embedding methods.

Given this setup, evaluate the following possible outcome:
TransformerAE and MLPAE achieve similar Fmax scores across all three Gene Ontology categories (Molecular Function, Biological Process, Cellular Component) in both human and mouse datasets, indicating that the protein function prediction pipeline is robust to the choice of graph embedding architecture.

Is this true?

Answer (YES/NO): NO